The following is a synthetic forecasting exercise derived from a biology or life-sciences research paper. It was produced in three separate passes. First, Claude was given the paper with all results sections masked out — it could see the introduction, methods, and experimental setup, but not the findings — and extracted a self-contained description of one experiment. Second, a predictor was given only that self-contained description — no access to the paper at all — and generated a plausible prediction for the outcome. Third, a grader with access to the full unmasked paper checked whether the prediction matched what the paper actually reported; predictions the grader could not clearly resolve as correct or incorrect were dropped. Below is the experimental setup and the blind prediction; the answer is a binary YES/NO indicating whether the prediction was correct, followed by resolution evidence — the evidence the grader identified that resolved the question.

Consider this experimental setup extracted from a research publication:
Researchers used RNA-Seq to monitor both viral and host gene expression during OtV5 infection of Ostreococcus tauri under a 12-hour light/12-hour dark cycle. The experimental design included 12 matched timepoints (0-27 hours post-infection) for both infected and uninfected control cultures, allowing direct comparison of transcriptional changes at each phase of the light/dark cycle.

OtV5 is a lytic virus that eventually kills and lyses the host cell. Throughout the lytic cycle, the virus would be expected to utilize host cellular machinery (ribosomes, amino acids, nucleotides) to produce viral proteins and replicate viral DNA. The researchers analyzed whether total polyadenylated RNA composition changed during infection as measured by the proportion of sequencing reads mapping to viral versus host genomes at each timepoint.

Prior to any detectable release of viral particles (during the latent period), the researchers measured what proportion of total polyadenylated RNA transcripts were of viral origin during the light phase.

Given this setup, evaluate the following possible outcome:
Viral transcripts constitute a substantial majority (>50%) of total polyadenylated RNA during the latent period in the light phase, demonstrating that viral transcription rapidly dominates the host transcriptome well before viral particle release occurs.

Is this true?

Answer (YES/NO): NO